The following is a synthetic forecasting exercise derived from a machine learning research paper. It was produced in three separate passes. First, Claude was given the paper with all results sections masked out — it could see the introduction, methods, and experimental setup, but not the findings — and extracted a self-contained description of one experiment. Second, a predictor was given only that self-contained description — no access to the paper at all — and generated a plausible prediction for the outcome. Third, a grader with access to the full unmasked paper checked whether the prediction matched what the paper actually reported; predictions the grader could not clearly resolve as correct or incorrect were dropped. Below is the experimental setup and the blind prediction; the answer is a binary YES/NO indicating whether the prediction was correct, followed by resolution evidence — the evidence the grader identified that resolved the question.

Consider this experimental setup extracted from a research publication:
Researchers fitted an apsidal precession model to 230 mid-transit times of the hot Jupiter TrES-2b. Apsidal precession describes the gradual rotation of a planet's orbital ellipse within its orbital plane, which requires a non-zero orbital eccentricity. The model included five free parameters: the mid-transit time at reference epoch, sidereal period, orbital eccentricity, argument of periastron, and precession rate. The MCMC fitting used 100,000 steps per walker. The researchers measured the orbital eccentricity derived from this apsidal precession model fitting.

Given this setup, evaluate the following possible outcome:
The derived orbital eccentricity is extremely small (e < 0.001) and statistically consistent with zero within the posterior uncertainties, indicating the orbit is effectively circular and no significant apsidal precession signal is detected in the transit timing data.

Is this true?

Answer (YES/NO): NO